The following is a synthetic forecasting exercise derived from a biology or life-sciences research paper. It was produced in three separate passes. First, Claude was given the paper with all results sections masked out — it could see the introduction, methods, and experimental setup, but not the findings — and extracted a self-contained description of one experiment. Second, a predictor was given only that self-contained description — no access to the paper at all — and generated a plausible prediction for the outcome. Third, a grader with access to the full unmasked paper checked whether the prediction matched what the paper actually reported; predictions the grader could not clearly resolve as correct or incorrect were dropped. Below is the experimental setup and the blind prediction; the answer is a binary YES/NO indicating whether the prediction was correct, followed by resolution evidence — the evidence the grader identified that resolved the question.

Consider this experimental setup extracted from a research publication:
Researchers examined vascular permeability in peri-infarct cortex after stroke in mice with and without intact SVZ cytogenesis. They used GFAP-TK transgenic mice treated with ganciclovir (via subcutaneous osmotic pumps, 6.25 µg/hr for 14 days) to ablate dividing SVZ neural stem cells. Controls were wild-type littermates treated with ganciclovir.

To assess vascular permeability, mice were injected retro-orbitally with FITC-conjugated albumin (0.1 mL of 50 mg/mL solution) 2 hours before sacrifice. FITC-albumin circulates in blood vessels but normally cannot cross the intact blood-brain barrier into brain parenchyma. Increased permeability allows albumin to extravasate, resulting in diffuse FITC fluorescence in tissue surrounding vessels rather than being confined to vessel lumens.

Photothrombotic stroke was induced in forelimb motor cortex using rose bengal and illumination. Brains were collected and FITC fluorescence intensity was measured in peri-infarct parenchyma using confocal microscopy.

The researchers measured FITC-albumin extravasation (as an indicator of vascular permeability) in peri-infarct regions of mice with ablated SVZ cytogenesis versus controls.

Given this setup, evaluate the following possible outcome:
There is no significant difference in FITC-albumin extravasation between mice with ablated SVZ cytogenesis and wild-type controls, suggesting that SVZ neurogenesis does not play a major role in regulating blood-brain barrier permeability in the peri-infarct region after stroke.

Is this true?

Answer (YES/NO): YES